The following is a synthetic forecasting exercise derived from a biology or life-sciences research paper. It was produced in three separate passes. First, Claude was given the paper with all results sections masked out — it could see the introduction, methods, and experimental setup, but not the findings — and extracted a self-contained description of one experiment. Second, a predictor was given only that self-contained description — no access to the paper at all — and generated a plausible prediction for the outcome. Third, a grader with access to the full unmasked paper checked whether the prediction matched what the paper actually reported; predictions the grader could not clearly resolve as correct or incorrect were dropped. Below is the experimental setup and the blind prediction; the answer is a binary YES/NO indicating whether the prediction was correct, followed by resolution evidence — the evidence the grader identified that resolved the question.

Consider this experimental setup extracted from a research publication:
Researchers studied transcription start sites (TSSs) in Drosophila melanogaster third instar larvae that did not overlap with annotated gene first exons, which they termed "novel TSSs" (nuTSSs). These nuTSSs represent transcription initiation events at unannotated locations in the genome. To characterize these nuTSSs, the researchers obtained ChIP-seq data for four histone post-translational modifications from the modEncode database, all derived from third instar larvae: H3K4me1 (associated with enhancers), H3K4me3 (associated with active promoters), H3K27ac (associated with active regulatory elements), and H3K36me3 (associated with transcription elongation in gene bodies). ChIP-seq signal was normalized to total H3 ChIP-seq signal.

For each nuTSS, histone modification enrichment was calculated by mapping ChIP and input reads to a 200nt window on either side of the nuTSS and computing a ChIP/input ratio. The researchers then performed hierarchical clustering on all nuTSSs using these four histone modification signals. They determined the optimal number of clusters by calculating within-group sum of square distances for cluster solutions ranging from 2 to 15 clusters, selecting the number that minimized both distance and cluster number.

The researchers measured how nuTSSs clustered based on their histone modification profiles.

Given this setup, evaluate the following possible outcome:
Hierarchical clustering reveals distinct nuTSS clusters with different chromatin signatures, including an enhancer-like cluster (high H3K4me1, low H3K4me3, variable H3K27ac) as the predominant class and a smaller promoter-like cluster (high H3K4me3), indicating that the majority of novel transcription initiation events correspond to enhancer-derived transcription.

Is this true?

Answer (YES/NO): NO